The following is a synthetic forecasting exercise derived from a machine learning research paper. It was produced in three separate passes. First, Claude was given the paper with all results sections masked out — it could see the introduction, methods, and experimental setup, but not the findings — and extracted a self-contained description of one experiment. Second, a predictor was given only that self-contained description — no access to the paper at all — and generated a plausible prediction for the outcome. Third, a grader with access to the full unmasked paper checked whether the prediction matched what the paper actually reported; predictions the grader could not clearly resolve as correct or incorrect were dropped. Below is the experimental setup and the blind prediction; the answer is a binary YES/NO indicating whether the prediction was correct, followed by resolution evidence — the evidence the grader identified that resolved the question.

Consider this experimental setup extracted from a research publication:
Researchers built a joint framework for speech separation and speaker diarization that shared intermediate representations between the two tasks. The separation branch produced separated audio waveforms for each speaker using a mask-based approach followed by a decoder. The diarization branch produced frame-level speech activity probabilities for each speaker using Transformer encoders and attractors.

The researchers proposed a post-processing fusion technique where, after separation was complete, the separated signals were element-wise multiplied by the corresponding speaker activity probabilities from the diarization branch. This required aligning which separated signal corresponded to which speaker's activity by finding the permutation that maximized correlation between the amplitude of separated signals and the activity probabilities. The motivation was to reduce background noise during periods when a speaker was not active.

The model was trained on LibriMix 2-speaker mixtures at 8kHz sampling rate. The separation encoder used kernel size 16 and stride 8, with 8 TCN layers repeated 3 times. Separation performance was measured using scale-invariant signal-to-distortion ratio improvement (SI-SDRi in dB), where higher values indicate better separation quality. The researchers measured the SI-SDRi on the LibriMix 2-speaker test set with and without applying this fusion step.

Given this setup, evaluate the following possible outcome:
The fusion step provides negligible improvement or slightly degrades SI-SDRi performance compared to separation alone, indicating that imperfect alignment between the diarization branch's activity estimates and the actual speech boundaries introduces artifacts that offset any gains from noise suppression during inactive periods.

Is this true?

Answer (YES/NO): YES